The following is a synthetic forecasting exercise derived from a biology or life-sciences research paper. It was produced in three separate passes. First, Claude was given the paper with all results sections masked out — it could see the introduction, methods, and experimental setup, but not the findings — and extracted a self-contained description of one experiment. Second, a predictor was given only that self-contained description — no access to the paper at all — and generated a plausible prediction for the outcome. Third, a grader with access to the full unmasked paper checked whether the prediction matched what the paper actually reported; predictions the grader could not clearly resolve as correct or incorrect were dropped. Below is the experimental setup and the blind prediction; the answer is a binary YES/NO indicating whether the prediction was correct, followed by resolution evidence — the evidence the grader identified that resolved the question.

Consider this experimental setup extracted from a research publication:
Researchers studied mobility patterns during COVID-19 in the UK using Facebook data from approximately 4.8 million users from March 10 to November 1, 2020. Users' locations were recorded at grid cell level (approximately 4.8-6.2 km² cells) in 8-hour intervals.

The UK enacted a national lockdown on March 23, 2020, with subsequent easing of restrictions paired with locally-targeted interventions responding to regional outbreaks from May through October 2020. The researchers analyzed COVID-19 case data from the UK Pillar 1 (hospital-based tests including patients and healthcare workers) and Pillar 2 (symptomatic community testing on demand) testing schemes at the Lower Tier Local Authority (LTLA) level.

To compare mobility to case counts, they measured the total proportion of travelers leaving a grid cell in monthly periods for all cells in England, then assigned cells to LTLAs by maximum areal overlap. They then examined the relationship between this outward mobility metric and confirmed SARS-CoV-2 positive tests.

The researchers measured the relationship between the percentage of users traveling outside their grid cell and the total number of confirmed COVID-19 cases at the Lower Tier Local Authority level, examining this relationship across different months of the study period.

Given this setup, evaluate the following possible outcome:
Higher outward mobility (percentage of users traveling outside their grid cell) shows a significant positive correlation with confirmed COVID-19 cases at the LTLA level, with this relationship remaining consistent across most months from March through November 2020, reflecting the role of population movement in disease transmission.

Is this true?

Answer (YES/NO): YES